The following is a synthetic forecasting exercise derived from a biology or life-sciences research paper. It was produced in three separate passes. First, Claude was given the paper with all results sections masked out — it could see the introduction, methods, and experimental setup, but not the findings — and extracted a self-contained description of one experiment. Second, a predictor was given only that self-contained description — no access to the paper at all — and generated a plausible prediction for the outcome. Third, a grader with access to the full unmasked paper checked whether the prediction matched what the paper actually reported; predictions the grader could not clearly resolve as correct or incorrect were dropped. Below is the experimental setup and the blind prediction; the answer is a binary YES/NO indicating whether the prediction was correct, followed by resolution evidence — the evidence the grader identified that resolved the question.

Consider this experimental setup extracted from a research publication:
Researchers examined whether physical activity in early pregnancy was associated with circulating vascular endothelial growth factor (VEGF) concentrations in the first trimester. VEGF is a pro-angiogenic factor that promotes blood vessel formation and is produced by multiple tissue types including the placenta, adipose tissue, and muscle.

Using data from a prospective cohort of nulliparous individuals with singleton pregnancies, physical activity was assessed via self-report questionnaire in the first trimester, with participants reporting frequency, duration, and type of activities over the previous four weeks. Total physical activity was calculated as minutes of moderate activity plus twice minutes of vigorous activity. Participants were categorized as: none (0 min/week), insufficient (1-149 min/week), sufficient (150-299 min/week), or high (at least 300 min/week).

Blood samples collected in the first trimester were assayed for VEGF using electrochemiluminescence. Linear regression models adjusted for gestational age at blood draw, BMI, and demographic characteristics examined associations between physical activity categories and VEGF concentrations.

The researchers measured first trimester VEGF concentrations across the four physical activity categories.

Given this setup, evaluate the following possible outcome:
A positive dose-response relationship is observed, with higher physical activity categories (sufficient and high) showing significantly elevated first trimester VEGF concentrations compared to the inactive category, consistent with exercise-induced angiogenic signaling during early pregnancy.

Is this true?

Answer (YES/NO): NO